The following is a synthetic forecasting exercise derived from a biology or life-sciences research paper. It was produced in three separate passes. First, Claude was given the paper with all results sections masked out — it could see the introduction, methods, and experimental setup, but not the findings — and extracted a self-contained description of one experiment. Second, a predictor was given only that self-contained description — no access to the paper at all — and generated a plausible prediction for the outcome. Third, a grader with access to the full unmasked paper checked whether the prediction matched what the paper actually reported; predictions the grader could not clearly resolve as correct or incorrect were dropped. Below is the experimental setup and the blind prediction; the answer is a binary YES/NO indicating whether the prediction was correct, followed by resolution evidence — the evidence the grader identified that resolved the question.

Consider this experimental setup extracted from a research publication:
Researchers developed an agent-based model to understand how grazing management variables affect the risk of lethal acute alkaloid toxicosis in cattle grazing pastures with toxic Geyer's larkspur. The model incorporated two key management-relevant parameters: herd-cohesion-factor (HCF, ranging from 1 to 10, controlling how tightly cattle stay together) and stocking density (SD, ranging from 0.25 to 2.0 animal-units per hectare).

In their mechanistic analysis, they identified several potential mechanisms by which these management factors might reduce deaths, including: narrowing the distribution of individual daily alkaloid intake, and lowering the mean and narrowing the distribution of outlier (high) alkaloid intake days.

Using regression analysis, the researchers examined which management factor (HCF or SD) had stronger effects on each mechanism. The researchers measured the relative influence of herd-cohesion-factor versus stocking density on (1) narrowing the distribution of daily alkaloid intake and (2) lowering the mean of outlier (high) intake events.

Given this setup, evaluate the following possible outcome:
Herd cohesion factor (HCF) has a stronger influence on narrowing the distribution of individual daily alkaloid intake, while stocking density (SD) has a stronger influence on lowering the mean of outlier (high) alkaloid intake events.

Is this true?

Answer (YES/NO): YES